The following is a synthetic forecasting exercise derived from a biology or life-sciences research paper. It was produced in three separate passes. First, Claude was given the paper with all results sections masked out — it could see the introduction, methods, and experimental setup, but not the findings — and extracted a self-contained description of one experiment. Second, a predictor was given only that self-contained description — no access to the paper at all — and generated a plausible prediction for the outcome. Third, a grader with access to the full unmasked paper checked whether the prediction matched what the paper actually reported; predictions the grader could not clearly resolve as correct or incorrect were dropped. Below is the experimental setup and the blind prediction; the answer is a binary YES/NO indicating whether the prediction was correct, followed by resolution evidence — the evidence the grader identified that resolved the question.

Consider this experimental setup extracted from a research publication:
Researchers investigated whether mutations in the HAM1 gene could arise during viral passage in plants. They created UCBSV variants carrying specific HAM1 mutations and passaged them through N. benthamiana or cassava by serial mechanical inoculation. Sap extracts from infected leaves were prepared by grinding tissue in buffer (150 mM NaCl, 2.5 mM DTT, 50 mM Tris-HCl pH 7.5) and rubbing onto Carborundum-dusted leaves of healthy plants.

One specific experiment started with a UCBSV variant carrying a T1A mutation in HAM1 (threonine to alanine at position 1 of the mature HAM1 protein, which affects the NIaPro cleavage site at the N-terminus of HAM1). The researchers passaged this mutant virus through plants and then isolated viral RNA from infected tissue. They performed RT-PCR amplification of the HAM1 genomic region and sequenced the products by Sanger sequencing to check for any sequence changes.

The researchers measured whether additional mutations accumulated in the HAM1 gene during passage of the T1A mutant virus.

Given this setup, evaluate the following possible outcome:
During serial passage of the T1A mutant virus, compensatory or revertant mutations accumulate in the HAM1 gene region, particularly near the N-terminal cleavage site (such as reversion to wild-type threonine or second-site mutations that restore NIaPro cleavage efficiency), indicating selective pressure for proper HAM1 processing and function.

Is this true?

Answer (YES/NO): NO